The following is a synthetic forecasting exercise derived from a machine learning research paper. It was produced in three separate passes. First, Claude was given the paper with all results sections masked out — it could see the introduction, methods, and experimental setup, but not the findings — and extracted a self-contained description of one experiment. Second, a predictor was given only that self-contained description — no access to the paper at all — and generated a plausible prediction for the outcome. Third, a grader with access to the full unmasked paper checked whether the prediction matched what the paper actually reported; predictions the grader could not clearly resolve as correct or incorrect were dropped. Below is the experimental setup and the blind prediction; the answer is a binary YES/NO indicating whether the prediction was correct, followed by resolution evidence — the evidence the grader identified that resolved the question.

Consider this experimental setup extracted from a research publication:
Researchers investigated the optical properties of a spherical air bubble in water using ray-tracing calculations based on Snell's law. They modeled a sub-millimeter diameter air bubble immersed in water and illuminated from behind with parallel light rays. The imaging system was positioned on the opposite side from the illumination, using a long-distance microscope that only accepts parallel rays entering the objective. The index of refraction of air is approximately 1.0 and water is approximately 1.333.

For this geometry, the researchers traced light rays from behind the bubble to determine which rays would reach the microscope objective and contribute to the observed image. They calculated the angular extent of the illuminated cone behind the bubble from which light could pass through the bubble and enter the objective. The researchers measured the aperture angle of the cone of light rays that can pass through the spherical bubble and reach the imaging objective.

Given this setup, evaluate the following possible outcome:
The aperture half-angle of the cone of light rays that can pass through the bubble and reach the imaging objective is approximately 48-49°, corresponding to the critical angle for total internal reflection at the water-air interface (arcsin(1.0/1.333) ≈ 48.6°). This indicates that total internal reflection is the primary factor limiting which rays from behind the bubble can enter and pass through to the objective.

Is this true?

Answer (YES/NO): NO